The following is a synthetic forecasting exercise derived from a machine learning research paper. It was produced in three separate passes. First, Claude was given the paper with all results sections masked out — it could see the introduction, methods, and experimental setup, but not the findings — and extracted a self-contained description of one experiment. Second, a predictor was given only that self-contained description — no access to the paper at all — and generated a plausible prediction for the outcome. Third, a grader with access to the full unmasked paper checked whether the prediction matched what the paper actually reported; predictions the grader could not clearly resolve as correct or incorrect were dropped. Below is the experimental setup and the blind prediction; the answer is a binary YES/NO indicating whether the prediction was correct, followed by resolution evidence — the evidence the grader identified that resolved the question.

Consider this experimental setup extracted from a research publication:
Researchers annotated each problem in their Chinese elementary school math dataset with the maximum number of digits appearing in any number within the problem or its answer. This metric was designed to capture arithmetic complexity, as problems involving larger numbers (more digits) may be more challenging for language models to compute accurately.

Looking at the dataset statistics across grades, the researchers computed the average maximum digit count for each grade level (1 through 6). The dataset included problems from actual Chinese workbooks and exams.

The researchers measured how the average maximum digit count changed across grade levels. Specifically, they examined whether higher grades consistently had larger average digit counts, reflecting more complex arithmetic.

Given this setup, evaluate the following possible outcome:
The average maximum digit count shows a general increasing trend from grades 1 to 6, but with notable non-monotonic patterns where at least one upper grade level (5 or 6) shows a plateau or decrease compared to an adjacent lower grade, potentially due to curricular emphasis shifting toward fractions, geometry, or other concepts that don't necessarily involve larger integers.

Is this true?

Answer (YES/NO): YES